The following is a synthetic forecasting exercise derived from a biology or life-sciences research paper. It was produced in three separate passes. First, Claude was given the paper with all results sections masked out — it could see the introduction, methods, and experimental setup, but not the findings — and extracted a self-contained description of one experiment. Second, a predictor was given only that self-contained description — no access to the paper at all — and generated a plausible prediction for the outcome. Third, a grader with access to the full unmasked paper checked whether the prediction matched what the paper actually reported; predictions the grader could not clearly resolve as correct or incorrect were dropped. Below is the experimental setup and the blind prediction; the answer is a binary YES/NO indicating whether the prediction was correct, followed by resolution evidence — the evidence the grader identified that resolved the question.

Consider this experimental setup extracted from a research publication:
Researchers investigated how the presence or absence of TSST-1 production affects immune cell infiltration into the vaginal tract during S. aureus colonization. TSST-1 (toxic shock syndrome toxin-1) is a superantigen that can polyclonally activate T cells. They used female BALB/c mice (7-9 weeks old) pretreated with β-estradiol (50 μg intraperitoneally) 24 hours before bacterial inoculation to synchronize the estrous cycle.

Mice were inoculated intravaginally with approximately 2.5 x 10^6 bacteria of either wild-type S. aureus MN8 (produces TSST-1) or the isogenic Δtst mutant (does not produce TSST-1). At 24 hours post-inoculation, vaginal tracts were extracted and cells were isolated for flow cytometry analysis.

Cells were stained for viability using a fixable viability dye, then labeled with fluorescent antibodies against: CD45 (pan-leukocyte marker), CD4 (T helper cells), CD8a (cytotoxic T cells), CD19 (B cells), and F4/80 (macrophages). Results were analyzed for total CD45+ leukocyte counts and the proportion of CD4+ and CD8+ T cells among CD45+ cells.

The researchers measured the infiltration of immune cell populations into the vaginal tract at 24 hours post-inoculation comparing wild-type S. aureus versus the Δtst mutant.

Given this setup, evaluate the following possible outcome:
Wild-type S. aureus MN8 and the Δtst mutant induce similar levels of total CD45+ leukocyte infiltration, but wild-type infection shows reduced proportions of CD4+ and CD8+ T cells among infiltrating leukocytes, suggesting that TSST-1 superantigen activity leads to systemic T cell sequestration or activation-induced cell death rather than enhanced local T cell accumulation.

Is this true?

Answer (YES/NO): NO